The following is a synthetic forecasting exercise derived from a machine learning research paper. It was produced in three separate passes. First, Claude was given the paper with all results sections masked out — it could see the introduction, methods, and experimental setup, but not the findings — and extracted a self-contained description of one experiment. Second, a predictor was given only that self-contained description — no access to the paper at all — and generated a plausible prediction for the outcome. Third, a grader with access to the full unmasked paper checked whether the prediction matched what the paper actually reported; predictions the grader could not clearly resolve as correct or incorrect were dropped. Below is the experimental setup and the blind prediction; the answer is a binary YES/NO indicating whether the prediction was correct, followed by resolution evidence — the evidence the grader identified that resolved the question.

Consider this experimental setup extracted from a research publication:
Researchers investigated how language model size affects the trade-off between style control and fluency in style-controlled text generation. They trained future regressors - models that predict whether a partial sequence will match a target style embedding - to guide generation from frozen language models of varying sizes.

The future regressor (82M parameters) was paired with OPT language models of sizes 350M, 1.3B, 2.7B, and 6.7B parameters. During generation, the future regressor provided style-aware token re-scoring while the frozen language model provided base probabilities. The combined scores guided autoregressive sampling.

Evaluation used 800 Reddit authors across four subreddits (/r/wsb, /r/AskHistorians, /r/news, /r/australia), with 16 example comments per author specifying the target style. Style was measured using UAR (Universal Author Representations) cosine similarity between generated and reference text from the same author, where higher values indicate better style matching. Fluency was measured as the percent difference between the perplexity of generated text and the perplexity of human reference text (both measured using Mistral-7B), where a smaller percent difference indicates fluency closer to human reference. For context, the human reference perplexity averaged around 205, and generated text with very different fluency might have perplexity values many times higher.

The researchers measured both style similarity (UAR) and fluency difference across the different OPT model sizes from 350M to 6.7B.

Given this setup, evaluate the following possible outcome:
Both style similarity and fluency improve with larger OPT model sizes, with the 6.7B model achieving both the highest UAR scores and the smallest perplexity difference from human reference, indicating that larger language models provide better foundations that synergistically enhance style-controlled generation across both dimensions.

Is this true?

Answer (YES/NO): NO